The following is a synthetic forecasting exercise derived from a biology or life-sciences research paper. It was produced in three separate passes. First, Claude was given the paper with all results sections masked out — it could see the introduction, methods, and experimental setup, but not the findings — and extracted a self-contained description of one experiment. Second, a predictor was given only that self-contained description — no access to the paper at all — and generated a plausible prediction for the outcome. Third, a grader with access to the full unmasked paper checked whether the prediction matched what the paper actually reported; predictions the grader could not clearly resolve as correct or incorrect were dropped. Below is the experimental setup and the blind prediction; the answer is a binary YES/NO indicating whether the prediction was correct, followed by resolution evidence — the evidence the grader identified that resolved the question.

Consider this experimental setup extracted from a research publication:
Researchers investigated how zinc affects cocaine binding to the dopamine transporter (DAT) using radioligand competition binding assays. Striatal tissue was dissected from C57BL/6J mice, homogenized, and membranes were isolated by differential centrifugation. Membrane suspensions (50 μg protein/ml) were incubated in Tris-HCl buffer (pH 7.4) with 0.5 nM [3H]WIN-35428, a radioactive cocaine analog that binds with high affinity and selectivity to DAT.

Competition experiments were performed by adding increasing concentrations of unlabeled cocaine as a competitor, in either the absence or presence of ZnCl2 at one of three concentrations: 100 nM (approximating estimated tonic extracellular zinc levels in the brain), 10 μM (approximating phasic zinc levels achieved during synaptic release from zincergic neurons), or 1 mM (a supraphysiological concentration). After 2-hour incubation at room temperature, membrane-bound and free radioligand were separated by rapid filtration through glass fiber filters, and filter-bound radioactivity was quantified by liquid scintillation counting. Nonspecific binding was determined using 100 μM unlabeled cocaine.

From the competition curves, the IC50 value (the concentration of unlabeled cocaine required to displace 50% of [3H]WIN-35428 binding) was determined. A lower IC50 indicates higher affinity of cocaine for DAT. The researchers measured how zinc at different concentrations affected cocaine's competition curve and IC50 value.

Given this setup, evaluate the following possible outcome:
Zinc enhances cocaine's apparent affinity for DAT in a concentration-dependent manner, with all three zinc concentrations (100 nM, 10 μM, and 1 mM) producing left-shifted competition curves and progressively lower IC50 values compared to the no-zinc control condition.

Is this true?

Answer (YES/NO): NO